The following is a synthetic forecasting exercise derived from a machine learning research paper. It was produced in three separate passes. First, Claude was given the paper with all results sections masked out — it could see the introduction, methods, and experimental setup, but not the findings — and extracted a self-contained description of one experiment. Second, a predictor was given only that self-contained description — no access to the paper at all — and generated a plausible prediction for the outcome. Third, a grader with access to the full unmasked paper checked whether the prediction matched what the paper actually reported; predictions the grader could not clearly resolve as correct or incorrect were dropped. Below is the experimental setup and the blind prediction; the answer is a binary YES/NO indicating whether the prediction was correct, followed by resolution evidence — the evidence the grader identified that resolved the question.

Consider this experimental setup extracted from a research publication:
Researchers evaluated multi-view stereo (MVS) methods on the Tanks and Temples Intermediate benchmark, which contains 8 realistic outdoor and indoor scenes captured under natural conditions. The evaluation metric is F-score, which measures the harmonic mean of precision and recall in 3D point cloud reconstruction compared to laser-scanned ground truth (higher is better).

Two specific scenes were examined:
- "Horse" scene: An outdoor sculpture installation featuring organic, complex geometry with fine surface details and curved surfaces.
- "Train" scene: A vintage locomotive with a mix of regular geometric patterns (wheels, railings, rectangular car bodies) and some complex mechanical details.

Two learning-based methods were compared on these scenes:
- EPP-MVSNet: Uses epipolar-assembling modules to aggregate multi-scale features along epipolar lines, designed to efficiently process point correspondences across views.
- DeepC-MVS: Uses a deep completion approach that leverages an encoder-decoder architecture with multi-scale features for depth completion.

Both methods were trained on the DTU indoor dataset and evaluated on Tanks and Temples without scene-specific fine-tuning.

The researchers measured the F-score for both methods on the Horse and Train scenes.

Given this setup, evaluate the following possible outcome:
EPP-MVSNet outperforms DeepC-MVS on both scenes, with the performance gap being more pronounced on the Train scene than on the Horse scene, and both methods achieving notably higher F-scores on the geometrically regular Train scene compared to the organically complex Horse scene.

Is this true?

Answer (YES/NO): NO